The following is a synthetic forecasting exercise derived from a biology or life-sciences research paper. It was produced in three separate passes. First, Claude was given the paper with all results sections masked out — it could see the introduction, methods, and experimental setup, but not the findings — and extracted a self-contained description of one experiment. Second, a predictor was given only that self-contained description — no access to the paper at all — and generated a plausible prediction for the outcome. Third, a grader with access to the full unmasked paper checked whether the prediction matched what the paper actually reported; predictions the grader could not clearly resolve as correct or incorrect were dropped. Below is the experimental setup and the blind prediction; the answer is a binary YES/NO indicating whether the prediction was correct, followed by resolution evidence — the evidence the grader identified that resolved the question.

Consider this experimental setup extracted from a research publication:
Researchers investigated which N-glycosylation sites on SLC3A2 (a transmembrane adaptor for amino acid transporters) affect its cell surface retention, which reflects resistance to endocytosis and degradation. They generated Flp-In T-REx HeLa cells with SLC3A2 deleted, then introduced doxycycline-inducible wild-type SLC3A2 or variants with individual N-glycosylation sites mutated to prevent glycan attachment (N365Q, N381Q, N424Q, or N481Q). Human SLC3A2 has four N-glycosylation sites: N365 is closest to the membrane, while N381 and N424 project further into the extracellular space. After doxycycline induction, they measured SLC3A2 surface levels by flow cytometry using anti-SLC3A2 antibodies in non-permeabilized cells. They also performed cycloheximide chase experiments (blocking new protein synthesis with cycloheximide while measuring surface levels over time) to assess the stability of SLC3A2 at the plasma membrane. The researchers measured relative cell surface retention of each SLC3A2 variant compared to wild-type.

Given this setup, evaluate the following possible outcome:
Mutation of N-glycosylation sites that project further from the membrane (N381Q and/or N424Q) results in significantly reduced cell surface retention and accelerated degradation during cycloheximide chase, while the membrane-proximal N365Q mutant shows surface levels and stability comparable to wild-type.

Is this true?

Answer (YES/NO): NO